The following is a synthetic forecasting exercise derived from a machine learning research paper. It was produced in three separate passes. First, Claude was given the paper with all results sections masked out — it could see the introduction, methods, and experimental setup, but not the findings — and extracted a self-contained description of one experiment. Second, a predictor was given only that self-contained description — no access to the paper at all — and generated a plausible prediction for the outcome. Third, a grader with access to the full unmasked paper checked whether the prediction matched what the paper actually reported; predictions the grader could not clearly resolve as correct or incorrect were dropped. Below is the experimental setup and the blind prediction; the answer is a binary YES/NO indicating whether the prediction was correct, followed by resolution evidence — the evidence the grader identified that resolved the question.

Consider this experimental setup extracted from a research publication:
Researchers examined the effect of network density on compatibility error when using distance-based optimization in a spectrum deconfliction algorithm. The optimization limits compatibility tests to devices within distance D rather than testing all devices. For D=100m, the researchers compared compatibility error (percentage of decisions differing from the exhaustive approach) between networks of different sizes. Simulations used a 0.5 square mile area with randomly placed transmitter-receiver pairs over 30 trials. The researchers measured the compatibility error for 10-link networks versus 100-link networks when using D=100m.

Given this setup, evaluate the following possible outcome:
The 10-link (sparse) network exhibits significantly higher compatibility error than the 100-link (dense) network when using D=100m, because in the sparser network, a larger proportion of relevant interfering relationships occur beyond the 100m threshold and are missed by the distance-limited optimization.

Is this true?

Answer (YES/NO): YES